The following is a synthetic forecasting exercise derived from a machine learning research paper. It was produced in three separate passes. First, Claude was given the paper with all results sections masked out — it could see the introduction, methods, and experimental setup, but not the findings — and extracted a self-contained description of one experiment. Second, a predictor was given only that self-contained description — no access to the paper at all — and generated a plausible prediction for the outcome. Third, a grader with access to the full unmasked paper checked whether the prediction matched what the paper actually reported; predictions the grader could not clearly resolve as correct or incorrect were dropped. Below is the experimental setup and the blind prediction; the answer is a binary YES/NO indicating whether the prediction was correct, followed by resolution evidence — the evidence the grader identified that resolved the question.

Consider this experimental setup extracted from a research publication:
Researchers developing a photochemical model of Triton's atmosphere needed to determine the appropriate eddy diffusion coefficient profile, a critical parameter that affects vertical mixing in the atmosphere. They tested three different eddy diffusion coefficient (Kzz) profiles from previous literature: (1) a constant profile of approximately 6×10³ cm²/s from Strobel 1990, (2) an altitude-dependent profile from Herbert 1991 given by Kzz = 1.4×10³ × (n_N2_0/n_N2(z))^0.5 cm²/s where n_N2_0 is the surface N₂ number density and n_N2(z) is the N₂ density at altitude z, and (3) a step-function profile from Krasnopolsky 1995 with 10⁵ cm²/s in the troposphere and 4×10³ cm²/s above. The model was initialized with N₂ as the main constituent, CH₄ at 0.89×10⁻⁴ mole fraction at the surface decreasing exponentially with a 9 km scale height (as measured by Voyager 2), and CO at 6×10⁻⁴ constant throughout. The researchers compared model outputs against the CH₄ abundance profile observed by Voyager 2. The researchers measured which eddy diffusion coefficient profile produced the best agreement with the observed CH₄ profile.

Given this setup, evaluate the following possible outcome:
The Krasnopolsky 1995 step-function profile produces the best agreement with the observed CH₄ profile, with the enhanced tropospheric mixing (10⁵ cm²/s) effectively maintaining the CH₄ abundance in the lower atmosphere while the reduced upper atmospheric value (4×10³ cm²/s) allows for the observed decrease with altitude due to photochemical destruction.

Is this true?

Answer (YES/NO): NO